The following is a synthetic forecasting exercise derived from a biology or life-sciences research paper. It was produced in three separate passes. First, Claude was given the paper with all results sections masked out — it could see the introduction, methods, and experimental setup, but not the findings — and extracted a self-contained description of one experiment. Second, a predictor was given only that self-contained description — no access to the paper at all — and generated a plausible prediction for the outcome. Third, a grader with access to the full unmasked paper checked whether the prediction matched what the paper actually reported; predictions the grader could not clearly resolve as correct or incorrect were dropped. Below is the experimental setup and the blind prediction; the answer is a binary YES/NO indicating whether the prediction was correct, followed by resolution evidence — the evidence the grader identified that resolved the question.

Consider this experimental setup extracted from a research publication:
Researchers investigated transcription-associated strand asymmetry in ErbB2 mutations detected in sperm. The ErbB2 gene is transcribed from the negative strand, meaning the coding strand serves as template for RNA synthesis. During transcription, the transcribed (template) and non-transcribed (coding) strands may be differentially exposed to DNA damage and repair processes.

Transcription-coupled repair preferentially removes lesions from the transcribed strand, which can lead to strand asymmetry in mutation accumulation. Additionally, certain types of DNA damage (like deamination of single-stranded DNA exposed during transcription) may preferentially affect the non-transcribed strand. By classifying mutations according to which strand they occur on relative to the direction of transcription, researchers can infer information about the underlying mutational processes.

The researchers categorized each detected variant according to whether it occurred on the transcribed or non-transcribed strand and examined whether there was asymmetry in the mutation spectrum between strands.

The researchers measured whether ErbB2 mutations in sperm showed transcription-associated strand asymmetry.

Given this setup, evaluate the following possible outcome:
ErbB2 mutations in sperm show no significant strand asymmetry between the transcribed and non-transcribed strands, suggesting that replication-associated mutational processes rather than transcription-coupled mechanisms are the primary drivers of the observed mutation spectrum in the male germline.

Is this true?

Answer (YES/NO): NO